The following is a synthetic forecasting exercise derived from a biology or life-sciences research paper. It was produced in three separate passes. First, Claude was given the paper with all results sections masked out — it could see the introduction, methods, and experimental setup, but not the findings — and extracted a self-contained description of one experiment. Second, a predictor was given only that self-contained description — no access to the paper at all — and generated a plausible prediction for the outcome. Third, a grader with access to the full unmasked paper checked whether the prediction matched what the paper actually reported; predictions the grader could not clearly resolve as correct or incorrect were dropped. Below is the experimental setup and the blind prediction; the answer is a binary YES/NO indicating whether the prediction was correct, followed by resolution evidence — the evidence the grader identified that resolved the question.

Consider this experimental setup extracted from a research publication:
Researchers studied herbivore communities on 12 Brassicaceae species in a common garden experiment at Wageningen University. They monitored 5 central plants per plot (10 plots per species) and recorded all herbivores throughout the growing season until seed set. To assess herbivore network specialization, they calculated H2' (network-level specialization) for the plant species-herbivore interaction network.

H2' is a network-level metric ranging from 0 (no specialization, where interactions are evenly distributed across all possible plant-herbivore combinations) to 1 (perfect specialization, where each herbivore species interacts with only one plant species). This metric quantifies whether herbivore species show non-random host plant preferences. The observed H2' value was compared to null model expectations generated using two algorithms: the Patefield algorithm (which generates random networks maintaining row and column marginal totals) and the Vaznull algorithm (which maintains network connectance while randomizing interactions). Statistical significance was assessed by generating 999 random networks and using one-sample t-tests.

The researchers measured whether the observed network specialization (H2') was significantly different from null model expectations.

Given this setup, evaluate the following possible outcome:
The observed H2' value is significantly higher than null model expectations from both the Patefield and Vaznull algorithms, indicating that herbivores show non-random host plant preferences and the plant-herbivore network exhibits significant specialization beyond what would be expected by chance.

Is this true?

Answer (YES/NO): NO